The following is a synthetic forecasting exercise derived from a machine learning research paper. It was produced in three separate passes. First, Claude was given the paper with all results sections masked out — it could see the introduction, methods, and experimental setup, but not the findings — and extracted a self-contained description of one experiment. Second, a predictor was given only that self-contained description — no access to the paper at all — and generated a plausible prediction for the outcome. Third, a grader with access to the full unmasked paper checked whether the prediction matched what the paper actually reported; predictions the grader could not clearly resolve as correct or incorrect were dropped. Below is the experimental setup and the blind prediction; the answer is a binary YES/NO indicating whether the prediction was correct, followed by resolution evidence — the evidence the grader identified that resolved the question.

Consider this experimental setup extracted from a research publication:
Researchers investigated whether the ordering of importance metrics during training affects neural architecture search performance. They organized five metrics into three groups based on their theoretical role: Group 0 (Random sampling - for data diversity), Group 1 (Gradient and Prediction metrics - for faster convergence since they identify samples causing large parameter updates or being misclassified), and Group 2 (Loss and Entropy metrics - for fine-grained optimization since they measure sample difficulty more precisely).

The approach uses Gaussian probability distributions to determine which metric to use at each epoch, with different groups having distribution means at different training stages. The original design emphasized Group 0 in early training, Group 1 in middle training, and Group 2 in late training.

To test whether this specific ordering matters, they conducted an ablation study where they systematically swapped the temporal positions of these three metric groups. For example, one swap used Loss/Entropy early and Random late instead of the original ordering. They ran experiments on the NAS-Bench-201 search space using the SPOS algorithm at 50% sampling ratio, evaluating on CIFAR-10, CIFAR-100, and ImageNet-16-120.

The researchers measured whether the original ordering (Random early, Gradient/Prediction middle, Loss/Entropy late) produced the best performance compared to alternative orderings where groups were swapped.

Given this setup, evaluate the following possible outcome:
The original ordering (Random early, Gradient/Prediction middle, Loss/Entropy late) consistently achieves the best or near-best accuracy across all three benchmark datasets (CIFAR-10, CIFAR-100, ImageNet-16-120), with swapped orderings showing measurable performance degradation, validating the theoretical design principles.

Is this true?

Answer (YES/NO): NO